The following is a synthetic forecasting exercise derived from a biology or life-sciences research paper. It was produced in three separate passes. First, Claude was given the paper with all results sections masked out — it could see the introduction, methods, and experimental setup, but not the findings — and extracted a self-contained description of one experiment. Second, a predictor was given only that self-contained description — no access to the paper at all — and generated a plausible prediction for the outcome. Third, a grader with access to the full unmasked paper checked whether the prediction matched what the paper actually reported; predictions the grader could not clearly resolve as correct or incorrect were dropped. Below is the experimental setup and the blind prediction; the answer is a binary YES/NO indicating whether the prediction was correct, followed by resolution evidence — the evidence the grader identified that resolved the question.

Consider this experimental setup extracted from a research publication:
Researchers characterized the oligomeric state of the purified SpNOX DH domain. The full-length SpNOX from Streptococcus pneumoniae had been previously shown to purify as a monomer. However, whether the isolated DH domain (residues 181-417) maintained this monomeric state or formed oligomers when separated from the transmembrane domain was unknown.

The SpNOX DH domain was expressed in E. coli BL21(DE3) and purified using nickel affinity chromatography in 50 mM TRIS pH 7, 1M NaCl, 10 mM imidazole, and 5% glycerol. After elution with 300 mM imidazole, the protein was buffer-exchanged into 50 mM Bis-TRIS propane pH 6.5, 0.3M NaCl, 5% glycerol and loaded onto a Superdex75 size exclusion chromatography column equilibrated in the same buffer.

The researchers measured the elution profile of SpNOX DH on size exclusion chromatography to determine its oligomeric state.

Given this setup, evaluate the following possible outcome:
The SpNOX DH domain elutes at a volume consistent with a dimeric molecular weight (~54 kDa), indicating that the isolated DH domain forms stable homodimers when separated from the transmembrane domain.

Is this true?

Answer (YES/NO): NO